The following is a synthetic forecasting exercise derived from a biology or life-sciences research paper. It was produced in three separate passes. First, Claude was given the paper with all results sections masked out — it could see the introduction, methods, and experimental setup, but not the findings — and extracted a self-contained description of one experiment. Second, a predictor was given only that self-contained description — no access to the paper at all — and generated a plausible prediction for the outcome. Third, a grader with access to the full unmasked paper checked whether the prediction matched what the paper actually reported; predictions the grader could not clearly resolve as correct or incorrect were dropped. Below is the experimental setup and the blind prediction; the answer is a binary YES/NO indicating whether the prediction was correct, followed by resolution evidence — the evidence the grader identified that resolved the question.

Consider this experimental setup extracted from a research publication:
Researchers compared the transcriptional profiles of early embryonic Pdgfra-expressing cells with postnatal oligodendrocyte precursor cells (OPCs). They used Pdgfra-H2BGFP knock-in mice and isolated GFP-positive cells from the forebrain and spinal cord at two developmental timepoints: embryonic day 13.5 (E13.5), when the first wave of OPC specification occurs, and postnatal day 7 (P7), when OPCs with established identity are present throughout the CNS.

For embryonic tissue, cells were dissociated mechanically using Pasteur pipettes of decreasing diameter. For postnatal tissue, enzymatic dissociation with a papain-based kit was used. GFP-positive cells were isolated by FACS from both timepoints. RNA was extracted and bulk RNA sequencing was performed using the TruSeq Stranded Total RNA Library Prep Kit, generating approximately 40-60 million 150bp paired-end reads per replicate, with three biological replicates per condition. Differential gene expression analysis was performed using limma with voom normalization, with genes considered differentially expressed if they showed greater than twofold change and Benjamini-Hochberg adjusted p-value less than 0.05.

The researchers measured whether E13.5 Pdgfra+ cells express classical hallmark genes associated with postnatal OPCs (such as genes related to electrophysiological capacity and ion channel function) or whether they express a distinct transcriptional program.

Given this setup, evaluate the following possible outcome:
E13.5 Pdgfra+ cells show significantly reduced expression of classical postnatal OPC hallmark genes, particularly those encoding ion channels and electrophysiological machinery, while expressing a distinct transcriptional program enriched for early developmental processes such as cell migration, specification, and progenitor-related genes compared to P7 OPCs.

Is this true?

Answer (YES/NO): YES